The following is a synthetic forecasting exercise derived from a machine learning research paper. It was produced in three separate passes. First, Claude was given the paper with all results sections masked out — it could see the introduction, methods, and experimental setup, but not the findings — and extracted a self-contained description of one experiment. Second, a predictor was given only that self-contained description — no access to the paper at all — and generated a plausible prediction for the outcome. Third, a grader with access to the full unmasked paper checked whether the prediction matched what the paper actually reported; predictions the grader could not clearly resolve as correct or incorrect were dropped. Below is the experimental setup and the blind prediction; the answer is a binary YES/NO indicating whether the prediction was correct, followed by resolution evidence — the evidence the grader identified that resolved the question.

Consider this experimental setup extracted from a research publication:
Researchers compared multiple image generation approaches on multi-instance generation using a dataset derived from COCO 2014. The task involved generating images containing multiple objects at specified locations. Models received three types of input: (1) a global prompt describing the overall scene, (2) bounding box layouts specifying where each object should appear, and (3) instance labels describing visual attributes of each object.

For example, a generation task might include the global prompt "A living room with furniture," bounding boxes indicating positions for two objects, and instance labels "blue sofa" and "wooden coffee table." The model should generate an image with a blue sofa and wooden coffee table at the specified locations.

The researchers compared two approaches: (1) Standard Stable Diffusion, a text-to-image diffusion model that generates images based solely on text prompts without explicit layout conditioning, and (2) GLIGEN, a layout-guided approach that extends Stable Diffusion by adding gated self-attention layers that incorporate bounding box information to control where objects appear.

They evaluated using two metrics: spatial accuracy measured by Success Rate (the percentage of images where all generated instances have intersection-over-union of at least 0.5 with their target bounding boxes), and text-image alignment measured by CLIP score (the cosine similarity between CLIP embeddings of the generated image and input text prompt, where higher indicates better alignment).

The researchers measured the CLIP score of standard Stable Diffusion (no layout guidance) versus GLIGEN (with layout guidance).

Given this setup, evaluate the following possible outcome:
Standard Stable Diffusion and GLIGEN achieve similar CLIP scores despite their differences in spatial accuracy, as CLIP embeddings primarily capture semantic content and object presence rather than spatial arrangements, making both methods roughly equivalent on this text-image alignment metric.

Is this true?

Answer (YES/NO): YES